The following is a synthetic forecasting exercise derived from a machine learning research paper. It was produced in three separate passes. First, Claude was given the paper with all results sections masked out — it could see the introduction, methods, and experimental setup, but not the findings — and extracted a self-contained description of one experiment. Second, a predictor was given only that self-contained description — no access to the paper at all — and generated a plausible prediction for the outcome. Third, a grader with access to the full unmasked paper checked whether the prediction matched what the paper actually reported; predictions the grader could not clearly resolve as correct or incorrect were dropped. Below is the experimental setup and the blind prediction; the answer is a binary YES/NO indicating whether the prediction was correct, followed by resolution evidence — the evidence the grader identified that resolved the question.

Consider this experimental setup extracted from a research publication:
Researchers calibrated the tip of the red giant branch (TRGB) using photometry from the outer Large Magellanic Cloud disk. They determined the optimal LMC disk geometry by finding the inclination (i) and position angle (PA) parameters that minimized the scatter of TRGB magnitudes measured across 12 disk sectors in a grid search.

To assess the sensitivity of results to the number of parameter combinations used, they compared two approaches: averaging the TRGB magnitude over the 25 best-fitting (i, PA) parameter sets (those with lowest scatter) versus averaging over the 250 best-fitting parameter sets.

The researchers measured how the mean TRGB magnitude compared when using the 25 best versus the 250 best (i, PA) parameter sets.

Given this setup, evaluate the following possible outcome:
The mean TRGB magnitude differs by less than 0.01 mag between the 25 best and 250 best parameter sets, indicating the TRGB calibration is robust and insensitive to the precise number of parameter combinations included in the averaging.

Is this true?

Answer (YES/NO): YES